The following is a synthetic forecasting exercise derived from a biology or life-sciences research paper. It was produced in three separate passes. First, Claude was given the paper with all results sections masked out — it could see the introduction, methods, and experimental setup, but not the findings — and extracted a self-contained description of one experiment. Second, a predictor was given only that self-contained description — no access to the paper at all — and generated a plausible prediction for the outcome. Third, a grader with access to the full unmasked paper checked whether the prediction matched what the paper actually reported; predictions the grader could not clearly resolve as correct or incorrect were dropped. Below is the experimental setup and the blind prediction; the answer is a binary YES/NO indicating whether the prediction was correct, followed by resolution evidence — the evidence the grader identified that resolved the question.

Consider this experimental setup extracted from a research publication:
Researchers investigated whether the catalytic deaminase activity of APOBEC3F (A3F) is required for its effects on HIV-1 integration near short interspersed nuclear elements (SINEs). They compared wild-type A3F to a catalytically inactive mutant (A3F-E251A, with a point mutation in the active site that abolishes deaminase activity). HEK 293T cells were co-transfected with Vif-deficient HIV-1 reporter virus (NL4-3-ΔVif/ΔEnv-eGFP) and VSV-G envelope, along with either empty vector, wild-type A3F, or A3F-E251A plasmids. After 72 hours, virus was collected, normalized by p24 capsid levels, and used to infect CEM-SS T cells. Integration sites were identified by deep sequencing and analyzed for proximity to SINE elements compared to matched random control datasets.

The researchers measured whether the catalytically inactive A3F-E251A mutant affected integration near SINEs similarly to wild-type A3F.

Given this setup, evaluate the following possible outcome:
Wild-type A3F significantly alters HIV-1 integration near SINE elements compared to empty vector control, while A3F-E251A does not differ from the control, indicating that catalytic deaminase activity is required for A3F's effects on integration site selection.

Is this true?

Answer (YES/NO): NO